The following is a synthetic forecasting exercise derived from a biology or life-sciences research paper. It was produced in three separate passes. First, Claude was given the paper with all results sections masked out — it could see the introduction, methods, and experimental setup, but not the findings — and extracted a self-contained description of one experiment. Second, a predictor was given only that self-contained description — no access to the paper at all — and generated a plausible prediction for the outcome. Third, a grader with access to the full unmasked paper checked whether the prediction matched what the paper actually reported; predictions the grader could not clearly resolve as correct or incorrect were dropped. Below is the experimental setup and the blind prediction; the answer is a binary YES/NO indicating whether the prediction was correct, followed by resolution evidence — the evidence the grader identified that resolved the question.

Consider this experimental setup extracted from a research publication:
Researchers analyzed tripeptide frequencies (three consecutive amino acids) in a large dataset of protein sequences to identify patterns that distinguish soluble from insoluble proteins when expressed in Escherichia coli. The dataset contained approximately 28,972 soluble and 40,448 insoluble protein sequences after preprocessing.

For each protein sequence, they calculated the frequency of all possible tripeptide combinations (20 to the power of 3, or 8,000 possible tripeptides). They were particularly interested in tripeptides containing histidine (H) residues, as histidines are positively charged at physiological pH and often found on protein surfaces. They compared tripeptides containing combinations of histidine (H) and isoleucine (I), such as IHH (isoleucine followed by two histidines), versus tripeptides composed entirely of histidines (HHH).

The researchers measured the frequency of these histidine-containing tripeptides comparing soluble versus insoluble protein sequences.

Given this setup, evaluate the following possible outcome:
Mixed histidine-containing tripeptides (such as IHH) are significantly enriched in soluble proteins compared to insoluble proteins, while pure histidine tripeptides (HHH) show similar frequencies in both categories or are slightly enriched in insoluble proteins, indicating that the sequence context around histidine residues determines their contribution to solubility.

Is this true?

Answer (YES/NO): NO